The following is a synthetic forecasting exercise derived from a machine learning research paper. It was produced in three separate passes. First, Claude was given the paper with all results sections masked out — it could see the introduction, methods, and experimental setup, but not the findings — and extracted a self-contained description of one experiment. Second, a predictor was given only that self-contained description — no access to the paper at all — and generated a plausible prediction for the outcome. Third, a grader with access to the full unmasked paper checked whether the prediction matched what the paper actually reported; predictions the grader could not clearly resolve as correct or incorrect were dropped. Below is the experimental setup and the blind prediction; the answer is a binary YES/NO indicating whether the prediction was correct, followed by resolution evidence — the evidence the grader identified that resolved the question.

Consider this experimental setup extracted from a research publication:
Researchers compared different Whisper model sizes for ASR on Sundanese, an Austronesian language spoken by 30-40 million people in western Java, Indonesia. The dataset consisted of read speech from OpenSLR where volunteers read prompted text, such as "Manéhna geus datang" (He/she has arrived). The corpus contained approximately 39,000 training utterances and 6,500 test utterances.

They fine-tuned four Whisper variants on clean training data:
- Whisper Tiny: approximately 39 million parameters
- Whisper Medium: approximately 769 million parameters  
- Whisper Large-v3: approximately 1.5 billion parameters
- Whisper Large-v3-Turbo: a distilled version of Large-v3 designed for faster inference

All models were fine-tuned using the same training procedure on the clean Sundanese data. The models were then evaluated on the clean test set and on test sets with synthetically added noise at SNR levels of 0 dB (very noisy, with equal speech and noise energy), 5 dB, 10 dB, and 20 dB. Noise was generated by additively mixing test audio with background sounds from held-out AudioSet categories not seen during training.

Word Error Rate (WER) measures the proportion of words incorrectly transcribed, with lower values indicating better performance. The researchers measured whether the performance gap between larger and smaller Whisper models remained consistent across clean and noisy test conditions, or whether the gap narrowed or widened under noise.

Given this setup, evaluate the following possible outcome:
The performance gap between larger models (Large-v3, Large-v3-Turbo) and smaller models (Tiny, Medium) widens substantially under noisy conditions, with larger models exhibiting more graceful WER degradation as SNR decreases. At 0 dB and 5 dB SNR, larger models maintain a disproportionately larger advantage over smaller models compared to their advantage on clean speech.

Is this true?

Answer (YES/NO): NO